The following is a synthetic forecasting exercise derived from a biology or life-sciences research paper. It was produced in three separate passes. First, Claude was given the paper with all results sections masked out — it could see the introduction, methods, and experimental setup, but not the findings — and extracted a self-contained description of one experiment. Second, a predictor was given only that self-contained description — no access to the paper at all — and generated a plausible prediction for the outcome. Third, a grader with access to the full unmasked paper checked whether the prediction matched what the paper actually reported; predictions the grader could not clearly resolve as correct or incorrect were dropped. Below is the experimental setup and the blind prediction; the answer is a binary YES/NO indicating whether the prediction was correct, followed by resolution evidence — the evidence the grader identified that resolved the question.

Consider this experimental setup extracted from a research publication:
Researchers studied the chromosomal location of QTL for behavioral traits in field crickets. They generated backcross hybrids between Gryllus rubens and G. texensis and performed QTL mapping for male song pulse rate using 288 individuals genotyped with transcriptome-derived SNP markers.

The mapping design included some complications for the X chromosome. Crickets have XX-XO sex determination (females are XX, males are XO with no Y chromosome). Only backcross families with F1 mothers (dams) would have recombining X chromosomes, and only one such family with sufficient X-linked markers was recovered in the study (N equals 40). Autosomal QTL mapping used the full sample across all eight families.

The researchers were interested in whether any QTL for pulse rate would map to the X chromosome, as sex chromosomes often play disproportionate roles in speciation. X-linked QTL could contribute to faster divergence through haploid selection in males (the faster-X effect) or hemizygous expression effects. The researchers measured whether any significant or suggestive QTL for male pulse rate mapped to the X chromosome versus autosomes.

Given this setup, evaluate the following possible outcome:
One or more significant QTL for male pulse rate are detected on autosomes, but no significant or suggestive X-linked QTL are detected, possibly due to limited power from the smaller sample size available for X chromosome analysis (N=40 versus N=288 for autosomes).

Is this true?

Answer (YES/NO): YES